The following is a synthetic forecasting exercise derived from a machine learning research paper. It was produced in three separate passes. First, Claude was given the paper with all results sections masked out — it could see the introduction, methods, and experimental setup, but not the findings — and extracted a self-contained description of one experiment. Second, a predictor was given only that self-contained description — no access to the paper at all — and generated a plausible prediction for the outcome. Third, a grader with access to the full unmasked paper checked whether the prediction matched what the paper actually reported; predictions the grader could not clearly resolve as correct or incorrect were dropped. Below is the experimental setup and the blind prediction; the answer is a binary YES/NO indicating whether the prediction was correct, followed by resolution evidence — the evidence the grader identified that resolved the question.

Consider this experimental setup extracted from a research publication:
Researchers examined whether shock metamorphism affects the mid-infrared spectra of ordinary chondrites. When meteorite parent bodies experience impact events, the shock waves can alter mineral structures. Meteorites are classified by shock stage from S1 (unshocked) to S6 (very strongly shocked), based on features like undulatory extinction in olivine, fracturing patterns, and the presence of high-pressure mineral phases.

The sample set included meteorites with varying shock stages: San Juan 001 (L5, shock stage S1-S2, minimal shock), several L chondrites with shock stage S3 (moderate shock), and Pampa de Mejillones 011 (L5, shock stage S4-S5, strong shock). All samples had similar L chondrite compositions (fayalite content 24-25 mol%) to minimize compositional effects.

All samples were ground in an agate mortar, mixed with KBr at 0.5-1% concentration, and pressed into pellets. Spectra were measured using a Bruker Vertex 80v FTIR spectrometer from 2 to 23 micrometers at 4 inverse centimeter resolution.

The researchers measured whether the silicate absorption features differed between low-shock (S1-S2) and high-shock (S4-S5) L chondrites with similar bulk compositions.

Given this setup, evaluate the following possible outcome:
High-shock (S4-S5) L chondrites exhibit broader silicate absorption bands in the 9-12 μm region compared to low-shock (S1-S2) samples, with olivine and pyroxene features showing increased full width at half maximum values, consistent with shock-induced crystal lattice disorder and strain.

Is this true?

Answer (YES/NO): NO